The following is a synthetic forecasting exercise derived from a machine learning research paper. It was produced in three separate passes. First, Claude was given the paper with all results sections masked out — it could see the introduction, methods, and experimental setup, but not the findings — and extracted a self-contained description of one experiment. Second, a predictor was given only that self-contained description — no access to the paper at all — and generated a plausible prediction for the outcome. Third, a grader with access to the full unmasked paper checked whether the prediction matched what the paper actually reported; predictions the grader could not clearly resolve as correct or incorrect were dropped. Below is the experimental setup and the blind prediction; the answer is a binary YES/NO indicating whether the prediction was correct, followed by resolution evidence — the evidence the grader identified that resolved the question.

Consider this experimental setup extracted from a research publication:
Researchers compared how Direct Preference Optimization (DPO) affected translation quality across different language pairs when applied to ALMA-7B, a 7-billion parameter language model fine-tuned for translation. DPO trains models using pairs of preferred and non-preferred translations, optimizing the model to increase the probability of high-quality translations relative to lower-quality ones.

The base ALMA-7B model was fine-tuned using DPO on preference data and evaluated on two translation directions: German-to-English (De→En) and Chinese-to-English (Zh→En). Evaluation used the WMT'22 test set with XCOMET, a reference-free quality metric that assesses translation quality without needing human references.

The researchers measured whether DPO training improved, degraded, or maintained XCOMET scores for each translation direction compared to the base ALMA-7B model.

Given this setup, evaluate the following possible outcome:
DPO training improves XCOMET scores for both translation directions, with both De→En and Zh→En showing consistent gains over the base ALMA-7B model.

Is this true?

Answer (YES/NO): NO